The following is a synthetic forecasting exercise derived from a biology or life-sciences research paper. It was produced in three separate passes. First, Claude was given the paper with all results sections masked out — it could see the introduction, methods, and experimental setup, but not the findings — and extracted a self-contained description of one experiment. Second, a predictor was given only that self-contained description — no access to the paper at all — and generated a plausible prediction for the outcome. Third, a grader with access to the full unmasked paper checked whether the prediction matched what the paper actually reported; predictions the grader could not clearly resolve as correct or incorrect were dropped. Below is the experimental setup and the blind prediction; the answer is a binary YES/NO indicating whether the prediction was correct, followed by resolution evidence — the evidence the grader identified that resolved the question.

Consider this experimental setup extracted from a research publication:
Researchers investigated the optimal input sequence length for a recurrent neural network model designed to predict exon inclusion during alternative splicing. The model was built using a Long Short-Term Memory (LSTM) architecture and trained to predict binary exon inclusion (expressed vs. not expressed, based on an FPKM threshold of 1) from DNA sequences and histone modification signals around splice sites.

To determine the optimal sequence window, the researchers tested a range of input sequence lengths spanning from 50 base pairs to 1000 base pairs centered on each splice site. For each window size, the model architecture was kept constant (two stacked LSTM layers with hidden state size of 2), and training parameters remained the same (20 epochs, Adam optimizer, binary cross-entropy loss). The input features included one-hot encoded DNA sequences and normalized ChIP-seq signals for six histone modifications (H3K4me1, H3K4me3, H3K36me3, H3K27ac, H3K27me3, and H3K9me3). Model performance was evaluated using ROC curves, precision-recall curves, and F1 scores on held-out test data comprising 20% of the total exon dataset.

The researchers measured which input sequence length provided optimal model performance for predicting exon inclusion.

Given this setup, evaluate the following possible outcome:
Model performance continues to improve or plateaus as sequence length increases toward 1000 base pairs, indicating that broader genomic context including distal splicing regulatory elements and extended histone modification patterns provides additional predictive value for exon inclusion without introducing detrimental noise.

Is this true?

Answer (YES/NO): NO